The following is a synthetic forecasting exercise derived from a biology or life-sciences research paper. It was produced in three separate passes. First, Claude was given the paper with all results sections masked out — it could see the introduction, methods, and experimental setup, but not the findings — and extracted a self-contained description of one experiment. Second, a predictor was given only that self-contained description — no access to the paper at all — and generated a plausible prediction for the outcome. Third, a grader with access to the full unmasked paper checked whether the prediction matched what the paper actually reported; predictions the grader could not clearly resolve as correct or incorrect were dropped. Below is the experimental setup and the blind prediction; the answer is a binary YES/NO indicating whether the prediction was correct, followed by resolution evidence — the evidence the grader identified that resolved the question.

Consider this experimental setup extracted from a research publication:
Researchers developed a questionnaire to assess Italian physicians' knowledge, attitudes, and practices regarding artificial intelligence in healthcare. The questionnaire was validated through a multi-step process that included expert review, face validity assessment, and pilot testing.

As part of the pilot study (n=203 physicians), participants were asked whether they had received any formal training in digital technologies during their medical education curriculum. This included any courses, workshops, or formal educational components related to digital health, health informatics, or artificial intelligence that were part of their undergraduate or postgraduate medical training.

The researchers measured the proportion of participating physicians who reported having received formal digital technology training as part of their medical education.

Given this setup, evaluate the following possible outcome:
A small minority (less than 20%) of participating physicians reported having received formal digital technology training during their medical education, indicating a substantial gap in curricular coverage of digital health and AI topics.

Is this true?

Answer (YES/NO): YES